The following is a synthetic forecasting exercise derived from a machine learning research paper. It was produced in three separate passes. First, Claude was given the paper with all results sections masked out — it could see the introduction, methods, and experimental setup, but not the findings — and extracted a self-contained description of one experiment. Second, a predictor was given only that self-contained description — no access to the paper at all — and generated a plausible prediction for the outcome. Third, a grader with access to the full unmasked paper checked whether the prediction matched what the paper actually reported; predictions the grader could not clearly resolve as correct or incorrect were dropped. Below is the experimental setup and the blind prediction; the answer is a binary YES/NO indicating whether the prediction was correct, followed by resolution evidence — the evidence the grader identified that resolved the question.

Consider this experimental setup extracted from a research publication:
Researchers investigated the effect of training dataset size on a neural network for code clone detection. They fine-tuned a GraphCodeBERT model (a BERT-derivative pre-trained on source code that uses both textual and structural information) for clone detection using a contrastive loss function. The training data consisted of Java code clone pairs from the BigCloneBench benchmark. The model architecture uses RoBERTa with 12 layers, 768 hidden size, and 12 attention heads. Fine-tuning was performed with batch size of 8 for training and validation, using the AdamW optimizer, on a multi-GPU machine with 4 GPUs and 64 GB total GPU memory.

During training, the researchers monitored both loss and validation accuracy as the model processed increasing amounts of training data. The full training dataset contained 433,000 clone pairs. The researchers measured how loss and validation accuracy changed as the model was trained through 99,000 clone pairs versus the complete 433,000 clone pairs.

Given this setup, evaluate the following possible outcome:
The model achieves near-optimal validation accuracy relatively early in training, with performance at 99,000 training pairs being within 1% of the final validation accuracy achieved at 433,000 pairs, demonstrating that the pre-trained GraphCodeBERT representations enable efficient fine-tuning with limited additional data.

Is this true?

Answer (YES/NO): NO